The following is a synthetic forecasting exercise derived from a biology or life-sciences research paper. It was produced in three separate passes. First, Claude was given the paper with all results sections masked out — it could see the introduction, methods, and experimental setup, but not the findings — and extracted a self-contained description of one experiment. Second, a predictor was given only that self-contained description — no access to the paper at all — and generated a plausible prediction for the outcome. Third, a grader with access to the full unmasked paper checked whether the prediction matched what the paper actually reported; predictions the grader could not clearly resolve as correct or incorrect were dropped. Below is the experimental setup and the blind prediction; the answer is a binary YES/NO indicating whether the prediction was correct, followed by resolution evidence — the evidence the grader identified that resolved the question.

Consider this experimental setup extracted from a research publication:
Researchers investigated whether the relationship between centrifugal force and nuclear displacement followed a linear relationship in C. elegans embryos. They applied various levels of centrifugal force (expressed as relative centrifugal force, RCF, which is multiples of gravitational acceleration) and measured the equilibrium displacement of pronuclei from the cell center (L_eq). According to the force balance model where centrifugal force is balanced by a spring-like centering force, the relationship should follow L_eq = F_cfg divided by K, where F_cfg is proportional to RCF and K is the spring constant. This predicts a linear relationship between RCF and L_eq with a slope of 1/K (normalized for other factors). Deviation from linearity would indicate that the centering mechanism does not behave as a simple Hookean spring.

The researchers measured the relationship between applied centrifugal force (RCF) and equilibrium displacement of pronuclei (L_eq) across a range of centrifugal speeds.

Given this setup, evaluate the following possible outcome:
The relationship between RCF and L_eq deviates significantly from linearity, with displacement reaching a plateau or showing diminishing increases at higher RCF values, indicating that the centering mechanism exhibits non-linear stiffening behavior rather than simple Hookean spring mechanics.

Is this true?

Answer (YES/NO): NO